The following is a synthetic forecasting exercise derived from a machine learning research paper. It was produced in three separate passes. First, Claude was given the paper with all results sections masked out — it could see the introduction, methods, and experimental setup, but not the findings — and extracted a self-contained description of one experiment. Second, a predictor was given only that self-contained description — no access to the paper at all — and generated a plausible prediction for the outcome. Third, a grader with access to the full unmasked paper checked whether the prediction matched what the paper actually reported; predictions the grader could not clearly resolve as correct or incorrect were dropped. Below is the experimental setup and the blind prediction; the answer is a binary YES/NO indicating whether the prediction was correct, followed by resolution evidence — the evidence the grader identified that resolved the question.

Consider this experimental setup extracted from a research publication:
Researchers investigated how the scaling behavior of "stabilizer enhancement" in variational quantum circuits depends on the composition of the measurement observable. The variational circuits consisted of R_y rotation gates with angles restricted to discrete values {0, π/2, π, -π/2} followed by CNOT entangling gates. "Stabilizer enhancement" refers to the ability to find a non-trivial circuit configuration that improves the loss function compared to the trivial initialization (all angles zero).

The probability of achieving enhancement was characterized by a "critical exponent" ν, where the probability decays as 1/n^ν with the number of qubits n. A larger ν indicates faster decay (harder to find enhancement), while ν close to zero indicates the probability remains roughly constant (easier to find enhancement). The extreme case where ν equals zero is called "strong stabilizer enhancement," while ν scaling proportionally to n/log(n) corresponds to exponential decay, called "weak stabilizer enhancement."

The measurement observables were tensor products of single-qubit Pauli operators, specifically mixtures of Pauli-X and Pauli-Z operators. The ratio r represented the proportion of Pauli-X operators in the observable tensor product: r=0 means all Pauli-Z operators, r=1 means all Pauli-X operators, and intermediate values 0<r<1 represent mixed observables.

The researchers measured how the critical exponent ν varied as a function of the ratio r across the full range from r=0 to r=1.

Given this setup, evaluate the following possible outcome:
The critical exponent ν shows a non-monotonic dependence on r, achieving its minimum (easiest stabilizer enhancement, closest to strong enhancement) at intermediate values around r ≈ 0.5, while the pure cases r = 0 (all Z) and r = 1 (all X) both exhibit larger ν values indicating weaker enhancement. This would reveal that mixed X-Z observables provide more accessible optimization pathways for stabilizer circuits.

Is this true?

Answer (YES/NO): NO